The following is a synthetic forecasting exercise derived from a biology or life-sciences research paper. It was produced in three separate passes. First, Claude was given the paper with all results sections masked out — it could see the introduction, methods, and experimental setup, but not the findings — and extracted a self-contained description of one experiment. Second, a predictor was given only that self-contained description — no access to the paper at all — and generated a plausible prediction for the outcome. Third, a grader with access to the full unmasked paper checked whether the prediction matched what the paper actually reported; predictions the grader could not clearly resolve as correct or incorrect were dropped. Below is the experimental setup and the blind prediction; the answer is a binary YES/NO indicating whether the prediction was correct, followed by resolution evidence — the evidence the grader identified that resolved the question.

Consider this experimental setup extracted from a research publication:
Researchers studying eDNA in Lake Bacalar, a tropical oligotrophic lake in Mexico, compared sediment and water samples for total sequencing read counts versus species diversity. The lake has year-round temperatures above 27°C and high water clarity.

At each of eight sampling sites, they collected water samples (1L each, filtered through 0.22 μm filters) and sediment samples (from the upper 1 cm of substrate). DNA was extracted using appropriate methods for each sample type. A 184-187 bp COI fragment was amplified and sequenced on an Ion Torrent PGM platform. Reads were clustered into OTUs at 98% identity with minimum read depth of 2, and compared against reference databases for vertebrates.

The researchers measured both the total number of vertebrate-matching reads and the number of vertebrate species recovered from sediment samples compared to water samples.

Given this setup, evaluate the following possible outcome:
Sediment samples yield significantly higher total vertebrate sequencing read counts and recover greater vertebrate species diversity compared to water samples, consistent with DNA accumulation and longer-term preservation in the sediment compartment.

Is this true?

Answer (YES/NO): NO